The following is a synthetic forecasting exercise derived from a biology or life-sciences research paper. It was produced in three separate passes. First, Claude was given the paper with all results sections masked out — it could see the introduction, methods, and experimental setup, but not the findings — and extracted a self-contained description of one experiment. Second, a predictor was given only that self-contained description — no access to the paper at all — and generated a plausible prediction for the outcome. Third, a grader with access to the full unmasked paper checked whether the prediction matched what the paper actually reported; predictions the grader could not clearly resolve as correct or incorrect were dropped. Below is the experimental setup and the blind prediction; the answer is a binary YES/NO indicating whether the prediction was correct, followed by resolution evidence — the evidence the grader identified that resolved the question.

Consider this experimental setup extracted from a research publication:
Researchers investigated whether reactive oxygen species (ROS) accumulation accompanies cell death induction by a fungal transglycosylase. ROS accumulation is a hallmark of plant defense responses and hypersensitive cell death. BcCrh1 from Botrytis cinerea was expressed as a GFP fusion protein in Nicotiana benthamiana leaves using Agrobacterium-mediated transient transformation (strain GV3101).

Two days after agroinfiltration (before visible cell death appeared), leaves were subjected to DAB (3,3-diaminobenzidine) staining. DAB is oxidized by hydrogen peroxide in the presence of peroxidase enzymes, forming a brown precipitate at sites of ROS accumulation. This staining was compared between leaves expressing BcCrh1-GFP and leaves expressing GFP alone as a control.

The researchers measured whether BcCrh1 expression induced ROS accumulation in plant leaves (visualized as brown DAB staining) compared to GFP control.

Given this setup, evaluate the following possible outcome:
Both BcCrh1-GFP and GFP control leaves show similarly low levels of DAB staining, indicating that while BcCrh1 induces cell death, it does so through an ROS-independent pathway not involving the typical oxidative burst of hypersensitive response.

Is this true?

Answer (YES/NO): NO